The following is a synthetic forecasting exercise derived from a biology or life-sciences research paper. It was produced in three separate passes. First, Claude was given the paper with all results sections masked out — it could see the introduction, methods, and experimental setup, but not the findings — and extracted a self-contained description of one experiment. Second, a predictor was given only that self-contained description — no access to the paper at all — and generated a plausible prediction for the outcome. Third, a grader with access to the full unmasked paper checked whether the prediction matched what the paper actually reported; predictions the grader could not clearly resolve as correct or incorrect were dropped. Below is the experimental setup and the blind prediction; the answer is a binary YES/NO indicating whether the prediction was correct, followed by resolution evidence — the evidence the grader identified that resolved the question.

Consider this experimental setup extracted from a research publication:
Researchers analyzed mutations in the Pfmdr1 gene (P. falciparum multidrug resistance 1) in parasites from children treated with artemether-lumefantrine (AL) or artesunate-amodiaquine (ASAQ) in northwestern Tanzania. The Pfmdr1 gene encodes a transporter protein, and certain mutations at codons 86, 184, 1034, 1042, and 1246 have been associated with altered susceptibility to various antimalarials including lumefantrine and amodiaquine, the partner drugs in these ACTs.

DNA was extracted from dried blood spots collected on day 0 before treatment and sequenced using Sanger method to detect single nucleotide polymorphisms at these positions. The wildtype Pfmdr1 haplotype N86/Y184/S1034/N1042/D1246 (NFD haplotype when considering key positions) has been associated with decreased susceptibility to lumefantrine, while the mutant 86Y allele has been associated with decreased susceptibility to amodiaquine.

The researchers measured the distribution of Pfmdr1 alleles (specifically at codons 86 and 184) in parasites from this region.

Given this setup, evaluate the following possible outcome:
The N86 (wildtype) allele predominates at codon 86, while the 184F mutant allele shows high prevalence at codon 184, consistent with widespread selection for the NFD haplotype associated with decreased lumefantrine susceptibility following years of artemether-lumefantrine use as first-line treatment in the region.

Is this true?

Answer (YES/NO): NO